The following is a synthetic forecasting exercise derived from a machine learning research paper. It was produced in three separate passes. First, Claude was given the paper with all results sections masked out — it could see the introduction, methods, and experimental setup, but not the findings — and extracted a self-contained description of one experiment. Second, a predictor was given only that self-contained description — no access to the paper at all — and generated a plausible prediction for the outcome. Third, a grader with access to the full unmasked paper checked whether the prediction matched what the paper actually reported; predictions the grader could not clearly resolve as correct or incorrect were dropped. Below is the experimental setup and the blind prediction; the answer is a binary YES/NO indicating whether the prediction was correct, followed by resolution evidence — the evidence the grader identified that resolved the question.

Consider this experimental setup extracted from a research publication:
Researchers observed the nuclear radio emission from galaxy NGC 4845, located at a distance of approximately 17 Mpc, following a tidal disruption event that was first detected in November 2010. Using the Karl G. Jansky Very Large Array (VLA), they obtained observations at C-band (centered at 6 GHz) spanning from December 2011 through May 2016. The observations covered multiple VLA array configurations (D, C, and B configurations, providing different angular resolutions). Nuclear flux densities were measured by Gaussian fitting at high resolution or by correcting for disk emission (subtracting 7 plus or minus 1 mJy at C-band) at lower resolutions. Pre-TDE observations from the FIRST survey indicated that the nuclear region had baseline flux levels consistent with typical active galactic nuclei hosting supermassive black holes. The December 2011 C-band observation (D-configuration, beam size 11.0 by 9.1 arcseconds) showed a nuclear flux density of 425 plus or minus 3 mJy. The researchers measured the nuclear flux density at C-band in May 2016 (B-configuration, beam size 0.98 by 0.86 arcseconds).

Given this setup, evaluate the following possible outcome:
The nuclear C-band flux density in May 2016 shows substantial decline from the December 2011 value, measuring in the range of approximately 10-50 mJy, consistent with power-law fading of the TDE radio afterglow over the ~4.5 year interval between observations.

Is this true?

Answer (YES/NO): NO